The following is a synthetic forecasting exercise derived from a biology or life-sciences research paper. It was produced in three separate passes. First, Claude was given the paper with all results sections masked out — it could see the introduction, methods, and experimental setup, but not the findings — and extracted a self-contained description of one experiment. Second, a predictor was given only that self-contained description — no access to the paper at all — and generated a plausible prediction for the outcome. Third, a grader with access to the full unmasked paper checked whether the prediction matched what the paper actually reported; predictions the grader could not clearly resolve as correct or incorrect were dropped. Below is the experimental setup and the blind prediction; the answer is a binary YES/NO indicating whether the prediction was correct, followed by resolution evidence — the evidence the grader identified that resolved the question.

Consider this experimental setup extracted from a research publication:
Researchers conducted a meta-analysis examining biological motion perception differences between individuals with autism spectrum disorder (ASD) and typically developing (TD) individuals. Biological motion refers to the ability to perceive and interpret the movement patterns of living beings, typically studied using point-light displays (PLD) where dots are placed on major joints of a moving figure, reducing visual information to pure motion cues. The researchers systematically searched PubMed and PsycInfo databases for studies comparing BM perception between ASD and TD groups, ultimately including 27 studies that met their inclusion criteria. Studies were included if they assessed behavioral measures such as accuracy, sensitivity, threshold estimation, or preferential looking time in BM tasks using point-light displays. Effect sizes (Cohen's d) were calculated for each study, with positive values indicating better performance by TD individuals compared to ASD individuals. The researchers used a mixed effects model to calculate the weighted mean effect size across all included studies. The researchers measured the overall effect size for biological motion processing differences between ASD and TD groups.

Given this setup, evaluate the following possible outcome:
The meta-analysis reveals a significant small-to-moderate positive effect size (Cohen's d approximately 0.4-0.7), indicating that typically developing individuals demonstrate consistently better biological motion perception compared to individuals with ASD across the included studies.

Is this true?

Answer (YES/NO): YES